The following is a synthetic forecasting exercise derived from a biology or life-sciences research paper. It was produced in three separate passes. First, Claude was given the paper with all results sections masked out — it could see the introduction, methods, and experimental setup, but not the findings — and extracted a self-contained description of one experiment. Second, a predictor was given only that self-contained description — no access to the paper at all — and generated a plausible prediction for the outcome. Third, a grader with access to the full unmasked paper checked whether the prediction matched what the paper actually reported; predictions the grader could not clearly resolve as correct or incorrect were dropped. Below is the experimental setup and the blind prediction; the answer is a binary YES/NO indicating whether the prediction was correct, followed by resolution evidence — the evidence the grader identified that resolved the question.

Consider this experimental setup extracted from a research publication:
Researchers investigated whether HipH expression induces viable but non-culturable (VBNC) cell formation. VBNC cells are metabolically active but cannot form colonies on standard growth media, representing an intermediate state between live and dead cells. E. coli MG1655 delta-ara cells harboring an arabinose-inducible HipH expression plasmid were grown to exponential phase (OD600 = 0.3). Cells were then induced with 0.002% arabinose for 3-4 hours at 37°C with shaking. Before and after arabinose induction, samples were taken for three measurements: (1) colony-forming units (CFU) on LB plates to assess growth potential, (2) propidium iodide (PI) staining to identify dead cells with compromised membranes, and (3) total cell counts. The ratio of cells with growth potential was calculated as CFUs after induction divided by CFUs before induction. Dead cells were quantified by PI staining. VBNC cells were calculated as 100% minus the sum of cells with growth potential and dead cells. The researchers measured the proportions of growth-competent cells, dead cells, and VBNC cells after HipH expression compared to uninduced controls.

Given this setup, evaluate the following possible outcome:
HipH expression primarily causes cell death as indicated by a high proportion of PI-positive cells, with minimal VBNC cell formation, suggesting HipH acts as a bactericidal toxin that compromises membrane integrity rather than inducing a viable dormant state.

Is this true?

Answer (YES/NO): NO